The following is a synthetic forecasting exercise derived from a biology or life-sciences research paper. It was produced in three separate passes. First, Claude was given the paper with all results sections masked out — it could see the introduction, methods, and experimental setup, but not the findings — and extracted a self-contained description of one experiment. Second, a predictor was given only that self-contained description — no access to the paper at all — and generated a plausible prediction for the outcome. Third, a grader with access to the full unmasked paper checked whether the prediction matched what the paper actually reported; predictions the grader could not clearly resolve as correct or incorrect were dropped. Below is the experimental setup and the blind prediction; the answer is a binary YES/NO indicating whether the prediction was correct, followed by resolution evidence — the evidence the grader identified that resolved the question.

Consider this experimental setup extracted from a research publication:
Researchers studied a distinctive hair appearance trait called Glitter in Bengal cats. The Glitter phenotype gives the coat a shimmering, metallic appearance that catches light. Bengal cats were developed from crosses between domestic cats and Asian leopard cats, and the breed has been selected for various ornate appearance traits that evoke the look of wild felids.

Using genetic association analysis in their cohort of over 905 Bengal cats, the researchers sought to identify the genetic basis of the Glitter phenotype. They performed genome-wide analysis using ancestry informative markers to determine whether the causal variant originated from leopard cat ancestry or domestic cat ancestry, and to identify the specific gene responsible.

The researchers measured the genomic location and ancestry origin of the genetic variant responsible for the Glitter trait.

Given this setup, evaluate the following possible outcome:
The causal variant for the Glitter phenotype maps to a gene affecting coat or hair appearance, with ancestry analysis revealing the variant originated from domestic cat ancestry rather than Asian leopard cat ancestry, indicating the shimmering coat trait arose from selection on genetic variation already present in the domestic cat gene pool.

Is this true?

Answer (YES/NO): YES